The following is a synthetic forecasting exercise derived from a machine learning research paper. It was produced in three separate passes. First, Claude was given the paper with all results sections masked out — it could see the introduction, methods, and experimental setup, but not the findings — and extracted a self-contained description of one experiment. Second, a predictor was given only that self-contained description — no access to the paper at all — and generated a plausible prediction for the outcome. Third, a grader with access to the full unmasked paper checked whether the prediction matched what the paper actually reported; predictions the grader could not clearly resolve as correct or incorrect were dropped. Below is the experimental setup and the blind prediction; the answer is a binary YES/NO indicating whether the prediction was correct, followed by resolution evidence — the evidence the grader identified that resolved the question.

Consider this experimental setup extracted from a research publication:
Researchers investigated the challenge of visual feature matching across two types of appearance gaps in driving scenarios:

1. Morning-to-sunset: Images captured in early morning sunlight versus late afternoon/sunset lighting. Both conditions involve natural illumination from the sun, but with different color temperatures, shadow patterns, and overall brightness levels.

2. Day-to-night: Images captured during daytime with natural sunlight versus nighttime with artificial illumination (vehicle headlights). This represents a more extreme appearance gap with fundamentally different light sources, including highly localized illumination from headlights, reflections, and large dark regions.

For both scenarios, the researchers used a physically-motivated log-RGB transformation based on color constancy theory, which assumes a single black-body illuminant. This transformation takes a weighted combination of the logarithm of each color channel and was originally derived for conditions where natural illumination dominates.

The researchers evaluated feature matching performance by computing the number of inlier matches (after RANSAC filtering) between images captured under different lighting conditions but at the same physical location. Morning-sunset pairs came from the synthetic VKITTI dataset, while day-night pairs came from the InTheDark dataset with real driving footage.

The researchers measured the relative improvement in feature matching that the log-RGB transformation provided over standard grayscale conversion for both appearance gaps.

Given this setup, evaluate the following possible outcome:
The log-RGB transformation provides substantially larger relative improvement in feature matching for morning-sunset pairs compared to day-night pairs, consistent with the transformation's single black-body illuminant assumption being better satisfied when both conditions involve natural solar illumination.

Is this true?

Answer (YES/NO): NO